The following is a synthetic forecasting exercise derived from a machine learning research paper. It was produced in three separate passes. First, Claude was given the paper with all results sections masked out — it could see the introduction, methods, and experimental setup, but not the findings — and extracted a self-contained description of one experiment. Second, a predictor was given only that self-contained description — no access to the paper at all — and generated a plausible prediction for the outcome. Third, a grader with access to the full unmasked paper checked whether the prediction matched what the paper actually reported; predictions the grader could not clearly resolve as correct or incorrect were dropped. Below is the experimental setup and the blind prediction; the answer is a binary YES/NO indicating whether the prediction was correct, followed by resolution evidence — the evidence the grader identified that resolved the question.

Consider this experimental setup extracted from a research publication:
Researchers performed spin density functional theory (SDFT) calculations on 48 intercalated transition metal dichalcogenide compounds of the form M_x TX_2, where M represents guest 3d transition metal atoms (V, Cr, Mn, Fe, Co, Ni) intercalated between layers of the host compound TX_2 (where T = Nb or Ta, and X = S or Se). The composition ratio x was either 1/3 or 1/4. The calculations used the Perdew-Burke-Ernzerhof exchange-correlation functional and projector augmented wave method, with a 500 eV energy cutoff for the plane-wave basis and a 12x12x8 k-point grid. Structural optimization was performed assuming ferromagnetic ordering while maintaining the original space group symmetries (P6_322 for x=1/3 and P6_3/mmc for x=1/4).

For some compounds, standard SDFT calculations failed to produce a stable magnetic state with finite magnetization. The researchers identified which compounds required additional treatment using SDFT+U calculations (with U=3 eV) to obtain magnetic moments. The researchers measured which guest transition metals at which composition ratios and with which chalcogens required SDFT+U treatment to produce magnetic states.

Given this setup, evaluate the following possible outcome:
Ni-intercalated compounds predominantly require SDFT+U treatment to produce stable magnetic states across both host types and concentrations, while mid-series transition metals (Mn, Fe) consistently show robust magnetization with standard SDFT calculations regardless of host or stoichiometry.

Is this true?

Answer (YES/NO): NO